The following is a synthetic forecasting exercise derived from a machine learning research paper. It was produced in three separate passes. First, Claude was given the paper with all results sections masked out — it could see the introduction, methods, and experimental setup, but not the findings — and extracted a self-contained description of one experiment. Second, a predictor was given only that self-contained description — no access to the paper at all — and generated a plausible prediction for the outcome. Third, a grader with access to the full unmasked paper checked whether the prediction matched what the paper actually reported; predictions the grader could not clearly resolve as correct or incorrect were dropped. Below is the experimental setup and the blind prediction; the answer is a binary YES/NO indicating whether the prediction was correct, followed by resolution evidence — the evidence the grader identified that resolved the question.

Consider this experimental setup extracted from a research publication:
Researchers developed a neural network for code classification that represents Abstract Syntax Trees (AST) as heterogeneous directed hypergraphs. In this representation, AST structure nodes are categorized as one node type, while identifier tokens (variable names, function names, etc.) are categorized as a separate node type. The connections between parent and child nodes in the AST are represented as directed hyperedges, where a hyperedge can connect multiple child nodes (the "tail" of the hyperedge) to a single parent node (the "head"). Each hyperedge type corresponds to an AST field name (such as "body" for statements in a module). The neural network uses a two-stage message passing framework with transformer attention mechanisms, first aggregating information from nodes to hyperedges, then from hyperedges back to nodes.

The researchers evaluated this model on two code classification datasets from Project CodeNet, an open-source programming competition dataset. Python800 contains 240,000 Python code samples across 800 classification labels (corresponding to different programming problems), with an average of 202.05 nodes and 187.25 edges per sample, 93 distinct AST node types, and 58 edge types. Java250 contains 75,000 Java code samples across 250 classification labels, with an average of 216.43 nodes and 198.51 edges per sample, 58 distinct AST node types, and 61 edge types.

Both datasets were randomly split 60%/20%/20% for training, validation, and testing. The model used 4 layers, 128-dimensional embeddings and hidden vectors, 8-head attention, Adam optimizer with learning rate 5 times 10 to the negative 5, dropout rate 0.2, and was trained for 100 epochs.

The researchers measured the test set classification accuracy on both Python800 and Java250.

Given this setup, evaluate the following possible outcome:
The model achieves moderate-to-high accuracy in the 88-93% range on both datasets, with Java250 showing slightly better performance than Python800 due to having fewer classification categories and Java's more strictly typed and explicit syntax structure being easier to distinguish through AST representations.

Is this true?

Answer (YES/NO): NO